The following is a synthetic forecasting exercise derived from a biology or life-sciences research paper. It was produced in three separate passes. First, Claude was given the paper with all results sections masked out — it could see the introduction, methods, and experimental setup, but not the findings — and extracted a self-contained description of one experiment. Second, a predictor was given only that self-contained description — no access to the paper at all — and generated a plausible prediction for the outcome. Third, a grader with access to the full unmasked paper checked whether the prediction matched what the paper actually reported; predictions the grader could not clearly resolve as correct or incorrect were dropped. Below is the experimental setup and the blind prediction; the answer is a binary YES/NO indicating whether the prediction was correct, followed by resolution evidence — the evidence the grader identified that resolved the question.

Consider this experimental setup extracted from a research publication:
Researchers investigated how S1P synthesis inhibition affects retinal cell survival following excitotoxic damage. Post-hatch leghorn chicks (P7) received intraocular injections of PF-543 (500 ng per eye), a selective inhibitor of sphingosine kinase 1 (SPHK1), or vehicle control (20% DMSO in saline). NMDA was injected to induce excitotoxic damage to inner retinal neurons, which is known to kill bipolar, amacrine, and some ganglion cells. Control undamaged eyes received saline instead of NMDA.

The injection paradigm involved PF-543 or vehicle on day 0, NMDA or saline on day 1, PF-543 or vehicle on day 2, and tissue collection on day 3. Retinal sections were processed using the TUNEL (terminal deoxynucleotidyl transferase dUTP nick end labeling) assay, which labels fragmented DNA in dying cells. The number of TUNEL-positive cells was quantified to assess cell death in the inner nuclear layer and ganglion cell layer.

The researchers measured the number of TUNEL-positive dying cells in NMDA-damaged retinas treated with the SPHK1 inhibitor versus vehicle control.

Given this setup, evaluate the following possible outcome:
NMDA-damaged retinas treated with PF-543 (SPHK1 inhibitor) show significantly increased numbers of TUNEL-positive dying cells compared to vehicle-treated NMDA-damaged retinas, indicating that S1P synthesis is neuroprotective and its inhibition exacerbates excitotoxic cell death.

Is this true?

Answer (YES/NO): NO